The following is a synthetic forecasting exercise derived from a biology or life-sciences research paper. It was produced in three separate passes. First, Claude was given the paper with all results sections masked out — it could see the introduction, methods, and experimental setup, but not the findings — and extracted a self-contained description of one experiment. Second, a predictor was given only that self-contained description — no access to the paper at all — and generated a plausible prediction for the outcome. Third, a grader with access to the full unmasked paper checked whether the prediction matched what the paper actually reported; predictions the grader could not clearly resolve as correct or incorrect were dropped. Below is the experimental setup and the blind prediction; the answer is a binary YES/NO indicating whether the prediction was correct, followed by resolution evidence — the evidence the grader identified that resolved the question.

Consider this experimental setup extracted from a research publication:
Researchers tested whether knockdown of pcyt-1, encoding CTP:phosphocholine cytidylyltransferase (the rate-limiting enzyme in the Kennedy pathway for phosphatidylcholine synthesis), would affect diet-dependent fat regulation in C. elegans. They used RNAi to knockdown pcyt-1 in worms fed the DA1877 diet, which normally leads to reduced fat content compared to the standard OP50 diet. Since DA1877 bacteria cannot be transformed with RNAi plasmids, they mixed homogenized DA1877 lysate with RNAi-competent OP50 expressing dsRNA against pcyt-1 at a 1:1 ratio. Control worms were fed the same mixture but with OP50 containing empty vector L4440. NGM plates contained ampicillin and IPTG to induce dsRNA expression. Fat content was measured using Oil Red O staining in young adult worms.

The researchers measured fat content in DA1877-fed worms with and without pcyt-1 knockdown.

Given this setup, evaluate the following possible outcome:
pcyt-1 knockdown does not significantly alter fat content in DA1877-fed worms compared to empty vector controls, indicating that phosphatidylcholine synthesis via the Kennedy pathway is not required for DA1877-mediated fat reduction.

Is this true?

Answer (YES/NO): NO